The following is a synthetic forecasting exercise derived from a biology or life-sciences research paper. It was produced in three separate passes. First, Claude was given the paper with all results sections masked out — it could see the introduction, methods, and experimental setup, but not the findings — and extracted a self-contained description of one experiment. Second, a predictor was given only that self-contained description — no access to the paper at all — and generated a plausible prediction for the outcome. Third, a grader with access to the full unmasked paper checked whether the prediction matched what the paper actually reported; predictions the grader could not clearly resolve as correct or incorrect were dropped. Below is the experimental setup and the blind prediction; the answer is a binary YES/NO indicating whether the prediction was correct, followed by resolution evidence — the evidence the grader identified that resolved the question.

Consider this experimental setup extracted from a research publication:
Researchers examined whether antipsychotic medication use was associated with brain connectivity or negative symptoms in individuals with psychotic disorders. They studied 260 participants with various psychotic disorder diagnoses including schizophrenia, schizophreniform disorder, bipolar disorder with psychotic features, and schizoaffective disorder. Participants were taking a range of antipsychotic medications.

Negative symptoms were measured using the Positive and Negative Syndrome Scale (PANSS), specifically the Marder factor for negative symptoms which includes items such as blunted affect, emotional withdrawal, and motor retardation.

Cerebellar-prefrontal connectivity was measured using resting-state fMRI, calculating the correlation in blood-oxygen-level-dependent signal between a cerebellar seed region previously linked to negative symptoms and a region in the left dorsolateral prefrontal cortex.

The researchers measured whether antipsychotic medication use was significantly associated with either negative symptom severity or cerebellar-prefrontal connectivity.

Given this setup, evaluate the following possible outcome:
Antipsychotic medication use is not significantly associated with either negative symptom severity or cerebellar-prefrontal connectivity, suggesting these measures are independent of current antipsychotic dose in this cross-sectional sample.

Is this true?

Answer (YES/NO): YES